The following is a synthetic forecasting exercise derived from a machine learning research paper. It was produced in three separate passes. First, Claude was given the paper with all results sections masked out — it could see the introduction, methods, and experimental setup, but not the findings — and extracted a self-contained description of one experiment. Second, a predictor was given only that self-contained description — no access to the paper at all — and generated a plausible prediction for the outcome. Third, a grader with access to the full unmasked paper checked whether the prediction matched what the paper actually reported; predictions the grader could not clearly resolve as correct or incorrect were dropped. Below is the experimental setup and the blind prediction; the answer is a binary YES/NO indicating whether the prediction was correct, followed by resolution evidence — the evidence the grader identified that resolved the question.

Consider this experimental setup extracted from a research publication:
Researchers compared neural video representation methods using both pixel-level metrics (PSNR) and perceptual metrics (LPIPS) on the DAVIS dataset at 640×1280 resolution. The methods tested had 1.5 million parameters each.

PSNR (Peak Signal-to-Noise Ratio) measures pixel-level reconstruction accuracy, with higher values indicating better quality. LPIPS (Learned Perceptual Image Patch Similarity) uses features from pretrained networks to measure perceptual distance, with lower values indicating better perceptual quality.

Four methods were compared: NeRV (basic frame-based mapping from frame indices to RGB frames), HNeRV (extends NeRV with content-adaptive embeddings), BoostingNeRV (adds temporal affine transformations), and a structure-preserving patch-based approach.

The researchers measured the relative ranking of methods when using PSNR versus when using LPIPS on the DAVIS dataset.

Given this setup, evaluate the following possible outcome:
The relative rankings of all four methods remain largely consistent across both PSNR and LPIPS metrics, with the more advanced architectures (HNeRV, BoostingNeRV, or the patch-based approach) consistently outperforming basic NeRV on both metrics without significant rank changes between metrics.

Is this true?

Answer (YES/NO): YES